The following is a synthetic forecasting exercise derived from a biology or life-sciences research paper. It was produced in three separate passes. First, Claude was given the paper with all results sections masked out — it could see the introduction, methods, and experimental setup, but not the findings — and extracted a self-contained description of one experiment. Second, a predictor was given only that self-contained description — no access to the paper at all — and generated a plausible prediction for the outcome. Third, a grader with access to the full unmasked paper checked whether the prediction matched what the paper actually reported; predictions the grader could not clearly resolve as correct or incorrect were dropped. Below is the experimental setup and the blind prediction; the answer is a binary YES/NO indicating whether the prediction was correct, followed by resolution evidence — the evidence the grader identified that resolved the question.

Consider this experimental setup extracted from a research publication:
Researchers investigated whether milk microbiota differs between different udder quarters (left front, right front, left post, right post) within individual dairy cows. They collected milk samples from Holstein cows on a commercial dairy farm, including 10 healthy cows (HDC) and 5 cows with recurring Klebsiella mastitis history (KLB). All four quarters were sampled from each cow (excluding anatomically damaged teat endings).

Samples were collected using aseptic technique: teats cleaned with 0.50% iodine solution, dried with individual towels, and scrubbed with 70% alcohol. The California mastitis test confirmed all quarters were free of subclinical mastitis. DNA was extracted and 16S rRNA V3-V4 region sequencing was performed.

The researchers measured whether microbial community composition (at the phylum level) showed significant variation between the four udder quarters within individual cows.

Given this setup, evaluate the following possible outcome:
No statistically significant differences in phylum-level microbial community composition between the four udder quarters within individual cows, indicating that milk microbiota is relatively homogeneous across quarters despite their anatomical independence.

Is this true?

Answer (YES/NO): YES